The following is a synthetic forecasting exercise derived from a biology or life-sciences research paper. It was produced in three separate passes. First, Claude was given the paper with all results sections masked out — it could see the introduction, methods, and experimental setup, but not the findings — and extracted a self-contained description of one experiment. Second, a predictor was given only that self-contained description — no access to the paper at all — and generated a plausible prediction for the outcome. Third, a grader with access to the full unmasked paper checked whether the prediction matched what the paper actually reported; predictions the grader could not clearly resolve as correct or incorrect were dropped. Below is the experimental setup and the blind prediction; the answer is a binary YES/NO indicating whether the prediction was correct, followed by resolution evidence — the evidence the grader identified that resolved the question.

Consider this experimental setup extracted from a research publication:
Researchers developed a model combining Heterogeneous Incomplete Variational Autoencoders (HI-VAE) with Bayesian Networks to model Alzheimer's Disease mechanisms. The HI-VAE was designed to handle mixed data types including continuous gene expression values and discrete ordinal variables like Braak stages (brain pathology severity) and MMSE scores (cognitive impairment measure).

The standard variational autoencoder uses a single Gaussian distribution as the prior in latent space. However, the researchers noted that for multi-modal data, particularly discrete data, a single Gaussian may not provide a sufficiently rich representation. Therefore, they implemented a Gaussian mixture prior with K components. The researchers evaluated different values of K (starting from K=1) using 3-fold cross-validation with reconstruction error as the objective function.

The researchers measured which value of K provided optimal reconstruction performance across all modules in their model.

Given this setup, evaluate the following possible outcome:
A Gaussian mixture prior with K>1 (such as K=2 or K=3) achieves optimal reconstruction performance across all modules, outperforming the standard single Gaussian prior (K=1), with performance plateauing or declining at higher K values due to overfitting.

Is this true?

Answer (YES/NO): NO